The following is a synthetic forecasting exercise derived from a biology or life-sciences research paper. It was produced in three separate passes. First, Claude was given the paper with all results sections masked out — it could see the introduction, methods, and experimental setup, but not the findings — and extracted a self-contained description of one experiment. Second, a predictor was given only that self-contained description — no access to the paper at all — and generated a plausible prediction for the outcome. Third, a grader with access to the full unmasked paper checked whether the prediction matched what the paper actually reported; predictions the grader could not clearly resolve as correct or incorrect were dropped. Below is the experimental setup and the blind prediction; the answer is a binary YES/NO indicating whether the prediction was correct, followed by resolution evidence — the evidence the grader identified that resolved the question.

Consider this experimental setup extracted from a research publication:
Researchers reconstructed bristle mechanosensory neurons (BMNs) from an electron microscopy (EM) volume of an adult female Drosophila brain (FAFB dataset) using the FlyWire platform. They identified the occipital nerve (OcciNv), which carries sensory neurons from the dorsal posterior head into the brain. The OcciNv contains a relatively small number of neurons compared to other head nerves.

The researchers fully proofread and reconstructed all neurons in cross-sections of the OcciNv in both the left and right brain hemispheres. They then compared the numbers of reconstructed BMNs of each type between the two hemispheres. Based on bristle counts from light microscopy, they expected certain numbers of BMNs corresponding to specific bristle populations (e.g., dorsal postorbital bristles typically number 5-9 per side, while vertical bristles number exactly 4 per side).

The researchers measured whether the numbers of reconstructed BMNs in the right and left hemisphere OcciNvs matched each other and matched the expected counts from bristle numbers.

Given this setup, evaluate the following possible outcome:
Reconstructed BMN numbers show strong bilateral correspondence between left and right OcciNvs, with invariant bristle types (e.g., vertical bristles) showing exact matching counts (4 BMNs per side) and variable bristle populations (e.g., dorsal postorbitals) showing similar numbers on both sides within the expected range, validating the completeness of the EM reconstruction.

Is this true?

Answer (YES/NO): NO